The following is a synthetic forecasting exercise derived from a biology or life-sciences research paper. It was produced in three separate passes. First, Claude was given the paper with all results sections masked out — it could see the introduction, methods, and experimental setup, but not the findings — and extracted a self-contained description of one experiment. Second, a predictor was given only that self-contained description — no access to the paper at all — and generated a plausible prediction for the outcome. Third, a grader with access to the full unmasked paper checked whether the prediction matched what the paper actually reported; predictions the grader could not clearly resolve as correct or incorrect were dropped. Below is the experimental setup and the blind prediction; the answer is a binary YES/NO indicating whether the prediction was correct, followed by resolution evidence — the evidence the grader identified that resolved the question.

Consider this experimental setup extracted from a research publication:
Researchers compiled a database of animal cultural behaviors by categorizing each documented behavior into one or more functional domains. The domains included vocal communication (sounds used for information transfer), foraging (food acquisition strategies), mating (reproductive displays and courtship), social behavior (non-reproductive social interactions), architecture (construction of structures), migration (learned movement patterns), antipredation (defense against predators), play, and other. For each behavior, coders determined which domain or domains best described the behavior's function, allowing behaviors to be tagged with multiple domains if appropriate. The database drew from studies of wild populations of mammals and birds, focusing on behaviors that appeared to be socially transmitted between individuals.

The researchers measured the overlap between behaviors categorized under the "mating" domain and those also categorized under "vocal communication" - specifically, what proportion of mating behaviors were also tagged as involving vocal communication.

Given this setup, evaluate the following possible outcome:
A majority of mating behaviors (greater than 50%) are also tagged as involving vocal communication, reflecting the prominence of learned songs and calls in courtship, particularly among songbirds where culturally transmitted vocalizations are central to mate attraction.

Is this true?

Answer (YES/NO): YES